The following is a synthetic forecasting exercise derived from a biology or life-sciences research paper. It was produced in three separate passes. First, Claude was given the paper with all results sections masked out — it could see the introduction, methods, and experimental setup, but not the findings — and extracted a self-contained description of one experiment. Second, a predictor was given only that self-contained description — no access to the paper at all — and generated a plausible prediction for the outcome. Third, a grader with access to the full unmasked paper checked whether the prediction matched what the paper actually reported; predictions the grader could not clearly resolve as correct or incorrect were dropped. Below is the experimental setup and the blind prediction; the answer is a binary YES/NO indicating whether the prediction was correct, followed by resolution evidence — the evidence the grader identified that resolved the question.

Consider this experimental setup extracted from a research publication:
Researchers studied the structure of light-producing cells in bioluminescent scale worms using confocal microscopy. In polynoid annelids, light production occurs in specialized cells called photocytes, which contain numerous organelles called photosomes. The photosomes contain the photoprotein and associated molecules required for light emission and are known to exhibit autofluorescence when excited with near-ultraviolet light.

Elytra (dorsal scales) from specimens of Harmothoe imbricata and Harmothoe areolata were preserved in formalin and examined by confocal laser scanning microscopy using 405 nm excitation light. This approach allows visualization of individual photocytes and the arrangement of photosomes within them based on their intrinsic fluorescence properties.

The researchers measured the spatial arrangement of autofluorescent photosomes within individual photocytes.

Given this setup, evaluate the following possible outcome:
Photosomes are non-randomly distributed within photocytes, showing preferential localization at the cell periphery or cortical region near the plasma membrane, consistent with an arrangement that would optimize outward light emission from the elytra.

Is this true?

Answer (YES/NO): NO